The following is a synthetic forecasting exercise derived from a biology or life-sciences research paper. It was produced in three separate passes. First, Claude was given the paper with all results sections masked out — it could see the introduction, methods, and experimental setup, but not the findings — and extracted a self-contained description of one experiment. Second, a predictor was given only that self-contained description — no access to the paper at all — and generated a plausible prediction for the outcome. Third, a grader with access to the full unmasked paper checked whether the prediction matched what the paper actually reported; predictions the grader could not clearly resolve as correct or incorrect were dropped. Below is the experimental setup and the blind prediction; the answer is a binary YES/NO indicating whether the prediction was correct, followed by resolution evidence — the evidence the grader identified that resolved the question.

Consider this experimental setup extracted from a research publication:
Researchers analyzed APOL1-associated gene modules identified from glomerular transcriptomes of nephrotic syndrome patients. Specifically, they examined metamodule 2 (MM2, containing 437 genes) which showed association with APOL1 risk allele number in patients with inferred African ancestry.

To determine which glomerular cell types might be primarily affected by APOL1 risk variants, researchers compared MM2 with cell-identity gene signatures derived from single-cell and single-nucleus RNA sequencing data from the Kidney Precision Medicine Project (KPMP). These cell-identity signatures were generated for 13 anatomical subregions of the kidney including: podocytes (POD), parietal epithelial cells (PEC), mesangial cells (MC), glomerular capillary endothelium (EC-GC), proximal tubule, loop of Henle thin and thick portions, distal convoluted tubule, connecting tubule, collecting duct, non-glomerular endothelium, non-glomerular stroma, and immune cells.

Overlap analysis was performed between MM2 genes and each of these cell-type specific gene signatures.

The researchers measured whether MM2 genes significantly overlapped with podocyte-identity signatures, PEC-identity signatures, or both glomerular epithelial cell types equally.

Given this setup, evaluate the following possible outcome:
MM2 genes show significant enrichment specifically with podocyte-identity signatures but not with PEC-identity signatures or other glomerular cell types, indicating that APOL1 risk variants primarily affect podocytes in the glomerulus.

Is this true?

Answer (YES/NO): NO